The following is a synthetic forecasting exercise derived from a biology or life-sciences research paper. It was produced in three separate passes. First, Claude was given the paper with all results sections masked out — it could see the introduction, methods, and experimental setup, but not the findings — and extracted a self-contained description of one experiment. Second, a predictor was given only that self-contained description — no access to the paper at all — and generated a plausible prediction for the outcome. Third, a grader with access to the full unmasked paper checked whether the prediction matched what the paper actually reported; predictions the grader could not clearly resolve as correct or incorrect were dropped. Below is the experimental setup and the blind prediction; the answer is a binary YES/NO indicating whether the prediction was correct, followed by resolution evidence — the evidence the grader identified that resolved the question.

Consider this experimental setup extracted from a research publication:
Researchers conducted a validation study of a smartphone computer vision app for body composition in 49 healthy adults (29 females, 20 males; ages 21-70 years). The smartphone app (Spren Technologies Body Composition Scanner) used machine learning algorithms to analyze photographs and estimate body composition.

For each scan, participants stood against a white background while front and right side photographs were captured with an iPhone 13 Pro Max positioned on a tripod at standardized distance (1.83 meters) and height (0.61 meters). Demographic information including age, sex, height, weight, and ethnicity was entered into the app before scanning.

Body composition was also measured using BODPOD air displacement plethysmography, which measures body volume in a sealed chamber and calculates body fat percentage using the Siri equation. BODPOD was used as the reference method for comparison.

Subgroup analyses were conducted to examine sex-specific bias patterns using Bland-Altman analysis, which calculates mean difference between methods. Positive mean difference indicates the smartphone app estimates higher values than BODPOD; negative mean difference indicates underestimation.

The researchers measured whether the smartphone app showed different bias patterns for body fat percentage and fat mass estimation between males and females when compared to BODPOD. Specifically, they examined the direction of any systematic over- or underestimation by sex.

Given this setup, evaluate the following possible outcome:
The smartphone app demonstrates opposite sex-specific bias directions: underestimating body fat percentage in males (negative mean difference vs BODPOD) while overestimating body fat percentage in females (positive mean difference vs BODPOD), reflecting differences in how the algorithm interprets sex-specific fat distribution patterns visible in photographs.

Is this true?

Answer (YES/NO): NO